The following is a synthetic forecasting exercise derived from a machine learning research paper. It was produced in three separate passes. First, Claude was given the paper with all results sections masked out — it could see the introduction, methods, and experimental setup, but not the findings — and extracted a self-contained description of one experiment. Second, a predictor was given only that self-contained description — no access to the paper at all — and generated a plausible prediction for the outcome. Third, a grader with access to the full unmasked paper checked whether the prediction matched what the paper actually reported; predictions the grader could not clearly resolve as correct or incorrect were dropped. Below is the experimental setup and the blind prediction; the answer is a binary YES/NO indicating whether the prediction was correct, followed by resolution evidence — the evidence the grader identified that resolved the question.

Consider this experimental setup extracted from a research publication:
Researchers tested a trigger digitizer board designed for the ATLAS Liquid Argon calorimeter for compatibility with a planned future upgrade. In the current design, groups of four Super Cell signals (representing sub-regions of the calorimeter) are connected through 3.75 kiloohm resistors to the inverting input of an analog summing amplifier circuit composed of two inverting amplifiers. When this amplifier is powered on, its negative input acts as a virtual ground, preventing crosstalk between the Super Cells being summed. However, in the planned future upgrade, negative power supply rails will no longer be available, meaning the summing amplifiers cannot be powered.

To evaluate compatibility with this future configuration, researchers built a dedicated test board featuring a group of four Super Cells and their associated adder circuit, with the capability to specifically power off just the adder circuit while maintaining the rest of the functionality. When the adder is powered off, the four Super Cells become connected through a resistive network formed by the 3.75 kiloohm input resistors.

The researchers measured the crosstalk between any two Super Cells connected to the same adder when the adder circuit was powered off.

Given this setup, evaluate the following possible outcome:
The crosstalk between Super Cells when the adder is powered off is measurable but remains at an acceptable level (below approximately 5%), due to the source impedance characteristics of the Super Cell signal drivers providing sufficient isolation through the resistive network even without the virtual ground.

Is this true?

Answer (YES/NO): NO